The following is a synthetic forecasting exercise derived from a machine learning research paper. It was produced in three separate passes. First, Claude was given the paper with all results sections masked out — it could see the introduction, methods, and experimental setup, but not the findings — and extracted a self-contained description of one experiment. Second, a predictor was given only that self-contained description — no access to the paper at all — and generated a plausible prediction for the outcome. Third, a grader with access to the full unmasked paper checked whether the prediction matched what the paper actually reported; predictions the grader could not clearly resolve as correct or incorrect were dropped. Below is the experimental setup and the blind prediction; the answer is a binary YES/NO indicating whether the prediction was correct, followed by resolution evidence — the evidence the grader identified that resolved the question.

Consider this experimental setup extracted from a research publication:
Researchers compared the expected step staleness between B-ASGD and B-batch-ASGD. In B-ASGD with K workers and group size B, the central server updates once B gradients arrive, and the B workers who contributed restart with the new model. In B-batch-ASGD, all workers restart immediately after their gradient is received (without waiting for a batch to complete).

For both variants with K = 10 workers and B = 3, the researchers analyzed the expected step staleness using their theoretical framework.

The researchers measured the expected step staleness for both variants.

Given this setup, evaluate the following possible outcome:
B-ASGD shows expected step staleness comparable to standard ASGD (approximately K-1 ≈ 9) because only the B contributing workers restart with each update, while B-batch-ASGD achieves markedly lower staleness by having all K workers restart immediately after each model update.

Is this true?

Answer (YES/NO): NO